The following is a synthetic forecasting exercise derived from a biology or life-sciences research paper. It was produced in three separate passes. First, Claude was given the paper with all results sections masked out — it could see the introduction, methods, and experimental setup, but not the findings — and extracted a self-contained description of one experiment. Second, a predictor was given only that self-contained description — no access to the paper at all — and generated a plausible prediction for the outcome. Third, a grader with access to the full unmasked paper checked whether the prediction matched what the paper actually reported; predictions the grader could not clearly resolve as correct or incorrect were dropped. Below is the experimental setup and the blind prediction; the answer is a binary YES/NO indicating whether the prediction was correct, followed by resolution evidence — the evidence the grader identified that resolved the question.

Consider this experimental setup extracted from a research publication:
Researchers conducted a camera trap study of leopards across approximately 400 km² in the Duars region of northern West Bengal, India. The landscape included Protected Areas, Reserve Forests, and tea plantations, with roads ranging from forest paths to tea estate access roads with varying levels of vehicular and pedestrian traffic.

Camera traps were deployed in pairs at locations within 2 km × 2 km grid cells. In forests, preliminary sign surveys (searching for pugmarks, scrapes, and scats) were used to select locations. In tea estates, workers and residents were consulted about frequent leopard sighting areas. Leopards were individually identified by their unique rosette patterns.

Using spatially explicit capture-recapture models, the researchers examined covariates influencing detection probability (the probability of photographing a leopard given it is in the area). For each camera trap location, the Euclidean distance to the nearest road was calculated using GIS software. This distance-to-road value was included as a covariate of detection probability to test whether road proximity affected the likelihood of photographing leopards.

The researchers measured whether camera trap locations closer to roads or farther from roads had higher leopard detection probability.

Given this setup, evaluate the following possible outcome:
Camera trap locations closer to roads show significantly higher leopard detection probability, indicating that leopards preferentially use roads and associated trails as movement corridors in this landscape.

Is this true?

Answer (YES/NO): NO